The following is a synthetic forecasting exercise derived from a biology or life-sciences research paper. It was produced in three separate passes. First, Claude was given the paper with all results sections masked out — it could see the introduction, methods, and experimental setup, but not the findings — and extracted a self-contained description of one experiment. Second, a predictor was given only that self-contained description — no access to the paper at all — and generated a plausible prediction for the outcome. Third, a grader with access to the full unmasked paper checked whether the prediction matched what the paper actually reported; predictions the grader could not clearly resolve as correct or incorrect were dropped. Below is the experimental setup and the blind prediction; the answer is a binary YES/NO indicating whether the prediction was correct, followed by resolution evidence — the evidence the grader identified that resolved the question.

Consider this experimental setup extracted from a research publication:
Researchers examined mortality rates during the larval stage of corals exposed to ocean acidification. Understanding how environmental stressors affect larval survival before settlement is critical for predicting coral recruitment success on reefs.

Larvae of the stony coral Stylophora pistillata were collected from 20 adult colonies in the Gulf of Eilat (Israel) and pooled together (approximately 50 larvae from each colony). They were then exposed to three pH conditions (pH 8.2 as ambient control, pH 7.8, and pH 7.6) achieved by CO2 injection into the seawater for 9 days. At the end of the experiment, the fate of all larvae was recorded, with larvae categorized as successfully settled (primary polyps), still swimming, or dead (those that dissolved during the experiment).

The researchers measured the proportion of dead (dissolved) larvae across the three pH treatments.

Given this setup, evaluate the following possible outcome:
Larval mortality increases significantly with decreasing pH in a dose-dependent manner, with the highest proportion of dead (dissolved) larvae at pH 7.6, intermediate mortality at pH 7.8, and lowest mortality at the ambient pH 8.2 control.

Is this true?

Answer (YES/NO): NO